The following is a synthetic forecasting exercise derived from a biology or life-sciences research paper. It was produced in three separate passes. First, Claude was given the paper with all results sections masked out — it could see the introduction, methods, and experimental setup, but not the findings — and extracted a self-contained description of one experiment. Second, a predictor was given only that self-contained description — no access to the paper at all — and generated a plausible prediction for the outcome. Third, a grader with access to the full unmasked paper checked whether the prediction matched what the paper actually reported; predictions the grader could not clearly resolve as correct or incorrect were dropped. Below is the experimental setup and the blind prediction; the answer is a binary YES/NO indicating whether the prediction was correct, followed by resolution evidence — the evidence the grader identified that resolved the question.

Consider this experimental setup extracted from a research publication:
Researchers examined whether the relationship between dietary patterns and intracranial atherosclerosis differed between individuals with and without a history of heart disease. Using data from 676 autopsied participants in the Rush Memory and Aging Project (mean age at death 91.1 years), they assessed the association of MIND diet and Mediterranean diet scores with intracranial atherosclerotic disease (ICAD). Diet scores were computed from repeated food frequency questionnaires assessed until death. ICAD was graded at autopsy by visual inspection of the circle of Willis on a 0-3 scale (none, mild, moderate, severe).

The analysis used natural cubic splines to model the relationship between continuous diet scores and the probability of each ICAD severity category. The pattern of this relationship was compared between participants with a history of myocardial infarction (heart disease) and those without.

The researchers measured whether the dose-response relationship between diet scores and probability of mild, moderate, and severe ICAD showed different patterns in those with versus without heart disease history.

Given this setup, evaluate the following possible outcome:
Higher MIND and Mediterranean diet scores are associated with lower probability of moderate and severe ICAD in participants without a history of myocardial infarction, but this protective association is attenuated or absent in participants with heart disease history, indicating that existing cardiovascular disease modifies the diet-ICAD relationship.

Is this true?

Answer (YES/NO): NO